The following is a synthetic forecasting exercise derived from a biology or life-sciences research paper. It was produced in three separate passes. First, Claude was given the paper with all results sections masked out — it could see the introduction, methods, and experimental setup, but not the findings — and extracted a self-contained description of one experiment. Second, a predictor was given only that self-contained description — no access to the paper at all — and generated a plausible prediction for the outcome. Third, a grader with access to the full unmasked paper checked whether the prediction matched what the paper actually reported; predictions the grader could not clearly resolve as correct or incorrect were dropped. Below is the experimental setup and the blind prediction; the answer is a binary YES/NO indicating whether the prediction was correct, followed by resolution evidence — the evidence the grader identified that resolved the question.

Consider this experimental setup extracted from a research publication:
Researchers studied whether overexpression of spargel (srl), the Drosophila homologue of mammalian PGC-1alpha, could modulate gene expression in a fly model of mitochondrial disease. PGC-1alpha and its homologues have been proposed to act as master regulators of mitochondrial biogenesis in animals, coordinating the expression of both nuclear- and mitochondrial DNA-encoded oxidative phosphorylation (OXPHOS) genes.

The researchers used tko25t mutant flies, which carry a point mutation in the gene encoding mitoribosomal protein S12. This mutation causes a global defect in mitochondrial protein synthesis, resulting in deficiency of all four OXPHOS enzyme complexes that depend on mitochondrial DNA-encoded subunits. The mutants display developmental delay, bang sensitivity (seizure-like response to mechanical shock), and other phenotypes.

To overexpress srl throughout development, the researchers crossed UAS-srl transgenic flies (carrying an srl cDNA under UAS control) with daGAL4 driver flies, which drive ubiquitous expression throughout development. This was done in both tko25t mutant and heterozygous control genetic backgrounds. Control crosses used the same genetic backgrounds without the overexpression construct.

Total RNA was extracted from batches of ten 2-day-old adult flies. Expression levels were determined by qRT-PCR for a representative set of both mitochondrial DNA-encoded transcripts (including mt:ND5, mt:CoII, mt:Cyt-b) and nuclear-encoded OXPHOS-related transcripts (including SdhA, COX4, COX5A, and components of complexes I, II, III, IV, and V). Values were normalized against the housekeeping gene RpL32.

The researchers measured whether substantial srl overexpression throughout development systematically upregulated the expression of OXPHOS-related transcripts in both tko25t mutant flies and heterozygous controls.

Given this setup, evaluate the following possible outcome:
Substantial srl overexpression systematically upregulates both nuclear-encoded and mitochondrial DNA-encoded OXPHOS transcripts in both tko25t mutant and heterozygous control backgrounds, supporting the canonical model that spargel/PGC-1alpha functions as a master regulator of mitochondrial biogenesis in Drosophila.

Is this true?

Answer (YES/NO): NO